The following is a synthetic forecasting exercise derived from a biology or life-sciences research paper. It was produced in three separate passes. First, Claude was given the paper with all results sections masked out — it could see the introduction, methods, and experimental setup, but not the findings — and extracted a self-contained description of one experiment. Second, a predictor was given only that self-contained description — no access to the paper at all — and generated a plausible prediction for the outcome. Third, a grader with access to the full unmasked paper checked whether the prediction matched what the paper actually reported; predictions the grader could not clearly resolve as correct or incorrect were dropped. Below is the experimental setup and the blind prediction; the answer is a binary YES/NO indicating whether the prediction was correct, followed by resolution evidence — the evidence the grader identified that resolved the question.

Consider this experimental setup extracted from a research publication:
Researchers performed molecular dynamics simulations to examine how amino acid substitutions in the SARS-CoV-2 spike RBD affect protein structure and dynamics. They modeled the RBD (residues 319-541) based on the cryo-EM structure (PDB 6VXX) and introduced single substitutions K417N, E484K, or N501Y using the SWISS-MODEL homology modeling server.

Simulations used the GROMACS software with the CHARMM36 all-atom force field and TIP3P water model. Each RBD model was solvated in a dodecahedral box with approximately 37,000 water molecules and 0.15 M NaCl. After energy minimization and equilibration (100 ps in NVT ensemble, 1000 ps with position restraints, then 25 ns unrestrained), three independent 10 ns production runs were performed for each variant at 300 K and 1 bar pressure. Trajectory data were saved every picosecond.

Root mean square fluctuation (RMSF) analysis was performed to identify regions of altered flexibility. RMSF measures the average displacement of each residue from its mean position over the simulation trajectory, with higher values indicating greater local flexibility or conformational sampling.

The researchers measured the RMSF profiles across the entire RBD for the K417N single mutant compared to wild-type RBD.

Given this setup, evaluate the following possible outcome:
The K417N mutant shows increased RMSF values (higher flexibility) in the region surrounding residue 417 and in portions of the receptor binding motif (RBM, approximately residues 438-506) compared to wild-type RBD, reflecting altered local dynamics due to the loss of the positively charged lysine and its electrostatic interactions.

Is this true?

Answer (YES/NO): NO